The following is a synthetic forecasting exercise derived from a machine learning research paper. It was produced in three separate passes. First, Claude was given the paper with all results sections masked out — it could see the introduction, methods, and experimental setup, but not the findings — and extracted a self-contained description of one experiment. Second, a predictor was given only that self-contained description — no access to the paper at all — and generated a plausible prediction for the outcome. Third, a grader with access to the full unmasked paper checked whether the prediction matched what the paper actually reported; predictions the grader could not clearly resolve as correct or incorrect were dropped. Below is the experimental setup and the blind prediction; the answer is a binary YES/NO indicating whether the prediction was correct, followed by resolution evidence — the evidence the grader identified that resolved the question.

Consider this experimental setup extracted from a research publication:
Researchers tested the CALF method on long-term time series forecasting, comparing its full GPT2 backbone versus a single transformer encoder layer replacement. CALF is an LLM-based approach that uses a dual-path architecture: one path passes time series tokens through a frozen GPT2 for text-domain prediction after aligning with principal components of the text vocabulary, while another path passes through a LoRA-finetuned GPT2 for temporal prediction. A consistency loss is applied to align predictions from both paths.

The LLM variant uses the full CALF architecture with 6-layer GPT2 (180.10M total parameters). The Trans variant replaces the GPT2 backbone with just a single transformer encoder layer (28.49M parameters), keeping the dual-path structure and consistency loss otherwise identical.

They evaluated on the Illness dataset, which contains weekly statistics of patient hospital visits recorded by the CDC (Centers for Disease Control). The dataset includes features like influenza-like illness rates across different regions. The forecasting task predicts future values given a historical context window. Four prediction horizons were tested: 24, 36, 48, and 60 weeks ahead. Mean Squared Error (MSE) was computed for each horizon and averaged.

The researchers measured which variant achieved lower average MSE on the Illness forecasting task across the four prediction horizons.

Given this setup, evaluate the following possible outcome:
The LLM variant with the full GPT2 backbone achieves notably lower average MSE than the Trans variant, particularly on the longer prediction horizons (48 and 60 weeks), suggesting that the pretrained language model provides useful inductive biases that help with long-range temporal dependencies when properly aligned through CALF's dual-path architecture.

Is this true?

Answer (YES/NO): NO